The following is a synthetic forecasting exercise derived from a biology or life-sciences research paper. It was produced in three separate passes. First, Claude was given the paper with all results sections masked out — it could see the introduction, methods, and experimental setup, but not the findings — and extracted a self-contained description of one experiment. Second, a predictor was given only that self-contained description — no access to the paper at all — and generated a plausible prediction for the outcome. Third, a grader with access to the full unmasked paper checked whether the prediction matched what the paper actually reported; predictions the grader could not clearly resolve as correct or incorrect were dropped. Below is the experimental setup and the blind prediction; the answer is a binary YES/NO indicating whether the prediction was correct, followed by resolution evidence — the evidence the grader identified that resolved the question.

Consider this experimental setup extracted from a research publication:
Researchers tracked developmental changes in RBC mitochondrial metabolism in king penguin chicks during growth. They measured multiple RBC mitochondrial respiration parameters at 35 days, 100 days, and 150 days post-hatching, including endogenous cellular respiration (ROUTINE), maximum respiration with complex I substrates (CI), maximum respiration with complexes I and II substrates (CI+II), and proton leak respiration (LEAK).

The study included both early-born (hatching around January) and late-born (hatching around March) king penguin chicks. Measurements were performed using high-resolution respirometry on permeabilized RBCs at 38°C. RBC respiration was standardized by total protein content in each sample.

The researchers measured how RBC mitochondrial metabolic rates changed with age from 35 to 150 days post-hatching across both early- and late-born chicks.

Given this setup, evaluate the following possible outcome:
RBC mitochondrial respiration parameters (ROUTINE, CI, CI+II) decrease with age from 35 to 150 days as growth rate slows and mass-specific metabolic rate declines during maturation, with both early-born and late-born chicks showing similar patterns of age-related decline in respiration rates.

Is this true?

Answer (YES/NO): NO